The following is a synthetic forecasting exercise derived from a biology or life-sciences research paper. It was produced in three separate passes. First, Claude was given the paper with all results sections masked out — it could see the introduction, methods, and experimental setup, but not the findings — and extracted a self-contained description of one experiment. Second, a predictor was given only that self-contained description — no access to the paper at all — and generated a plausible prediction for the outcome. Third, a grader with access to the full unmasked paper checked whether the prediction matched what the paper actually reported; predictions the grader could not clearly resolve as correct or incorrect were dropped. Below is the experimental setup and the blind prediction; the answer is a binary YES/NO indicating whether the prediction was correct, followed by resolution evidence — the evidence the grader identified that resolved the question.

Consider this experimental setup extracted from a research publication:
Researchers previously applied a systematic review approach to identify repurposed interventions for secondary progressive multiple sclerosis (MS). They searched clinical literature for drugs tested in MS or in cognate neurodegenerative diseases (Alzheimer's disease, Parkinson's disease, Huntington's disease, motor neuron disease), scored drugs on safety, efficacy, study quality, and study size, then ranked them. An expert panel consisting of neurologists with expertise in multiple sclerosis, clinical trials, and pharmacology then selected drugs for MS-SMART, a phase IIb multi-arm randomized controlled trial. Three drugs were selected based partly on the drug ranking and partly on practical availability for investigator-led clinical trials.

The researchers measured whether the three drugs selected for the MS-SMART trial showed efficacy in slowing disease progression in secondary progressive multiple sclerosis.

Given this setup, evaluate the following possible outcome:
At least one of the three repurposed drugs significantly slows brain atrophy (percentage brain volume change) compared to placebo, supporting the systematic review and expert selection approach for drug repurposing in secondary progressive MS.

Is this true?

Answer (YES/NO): NO